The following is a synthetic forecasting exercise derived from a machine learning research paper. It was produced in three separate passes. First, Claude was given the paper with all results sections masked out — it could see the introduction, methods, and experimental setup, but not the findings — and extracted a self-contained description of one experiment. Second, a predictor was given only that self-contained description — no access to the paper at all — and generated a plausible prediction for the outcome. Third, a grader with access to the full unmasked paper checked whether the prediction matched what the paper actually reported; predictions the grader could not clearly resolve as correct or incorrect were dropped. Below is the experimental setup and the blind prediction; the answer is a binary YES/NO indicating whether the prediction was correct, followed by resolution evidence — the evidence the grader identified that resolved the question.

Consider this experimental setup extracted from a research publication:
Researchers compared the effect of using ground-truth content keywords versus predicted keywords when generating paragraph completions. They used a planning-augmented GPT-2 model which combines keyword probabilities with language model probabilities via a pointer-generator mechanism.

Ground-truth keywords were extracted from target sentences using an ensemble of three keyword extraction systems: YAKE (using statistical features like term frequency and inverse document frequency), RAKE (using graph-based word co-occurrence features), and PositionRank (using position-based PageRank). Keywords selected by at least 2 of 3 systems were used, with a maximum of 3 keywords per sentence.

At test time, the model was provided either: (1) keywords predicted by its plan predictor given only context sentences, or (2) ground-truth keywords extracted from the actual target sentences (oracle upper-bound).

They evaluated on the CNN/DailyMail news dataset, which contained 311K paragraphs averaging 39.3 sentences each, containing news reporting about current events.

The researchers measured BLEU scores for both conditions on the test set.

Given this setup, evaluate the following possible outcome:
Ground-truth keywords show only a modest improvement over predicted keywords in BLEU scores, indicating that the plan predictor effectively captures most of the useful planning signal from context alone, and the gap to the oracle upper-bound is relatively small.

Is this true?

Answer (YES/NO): NO